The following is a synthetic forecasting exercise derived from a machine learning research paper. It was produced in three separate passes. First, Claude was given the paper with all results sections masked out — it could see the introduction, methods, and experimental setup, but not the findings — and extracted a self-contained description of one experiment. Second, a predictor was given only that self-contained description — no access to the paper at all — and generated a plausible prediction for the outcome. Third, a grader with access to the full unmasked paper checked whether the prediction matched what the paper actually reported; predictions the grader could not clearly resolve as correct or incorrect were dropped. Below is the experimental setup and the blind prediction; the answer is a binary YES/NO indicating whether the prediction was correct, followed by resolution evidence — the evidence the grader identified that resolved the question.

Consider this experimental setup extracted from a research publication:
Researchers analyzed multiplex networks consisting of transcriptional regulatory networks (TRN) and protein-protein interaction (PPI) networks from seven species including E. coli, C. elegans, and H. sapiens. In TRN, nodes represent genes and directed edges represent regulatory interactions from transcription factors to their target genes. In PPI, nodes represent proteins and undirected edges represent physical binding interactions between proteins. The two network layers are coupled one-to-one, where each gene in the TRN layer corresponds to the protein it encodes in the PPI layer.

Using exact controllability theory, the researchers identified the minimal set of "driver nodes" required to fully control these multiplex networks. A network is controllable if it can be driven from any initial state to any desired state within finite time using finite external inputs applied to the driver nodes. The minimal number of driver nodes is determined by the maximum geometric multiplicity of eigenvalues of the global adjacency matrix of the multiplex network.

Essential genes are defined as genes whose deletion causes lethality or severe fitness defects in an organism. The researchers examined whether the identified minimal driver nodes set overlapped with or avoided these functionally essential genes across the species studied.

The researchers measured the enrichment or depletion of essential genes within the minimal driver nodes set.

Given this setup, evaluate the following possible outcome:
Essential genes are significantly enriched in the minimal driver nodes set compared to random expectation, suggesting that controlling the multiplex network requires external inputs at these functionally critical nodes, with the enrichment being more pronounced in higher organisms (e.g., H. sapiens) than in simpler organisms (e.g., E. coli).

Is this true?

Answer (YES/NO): NO